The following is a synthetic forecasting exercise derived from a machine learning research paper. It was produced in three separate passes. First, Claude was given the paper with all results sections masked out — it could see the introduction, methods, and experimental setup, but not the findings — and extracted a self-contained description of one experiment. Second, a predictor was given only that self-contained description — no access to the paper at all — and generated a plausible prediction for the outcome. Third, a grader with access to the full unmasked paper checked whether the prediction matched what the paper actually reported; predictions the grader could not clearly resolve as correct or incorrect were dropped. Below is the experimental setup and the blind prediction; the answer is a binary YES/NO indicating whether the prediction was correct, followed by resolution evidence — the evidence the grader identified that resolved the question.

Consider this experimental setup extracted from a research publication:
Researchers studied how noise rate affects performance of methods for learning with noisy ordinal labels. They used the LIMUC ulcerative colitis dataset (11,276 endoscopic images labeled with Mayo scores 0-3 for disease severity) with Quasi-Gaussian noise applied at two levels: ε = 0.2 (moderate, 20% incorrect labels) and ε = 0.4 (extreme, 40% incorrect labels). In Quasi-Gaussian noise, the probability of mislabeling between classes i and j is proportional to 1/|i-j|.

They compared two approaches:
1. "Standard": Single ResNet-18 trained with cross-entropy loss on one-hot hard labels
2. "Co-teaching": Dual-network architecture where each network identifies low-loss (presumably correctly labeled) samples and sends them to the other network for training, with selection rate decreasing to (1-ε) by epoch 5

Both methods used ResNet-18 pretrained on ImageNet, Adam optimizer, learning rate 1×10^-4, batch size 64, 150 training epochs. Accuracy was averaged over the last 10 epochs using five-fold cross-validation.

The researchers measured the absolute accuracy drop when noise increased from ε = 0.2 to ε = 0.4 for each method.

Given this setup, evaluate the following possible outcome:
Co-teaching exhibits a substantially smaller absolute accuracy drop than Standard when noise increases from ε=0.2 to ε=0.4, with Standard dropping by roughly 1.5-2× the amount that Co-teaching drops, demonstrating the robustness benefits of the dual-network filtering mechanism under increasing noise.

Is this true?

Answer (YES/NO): NO